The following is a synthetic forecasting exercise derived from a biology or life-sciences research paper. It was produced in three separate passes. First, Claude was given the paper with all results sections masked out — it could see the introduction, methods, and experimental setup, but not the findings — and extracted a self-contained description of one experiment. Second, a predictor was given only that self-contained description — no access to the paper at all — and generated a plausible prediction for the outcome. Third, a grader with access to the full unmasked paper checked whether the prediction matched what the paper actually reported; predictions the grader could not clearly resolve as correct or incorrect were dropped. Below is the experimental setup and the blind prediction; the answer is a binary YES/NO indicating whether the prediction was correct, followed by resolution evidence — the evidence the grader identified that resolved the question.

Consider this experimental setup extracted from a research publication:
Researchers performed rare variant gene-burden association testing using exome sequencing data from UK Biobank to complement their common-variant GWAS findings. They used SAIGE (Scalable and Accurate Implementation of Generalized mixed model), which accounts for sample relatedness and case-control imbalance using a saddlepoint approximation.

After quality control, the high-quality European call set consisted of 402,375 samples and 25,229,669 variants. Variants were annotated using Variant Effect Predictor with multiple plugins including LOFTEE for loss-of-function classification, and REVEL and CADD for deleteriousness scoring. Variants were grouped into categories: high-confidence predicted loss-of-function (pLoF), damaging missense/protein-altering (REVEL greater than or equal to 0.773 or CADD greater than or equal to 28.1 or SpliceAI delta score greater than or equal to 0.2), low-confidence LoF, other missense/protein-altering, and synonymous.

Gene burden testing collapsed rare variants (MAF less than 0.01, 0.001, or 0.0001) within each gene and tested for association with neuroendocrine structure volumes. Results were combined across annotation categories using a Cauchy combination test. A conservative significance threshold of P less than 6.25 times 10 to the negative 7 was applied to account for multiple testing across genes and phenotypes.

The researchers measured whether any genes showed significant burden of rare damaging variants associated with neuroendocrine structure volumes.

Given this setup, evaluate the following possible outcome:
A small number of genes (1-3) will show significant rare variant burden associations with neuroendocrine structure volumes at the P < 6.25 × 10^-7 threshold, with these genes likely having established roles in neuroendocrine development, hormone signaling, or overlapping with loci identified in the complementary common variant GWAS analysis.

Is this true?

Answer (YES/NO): NO